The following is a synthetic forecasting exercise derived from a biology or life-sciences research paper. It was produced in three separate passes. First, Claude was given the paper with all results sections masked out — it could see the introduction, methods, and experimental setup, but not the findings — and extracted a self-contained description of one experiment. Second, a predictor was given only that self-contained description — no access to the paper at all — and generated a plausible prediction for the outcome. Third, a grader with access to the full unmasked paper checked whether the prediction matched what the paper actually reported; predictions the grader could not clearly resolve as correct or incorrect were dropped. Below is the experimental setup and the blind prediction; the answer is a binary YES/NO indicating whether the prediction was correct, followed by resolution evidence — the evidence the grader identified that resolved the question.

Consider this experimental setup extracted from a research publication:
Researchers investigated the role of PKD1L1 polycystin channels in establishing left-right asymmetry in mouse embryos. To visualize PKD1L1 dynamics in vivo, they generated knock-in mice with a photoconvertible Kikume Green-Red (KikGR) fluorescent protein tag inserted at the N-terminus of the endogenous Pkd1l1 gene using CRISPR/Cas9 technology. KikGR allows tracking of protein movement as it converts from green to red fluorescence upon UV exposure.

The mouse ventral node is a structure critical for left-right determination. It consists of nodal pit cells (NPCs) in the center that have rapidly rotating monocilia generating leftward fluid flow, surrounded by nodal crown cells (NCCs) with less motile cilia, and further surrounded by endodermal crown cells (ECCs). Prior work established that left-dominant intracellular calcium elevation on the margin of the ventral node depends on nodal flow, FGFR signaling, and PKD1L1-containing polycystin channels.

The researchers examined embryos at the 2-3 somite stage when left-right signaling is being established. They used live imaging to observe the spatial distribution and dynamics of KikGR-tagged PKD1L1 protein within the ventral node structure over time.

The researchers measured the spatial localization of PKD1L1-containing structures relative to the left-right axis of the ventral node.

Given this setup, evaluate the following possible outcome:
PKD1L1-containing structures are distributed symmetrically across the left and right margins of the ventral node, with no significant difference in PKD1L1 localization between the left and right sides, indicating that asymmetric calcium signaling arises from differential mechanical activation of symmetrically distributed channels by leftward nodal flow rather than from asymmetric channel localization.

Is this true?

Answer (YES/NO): NO